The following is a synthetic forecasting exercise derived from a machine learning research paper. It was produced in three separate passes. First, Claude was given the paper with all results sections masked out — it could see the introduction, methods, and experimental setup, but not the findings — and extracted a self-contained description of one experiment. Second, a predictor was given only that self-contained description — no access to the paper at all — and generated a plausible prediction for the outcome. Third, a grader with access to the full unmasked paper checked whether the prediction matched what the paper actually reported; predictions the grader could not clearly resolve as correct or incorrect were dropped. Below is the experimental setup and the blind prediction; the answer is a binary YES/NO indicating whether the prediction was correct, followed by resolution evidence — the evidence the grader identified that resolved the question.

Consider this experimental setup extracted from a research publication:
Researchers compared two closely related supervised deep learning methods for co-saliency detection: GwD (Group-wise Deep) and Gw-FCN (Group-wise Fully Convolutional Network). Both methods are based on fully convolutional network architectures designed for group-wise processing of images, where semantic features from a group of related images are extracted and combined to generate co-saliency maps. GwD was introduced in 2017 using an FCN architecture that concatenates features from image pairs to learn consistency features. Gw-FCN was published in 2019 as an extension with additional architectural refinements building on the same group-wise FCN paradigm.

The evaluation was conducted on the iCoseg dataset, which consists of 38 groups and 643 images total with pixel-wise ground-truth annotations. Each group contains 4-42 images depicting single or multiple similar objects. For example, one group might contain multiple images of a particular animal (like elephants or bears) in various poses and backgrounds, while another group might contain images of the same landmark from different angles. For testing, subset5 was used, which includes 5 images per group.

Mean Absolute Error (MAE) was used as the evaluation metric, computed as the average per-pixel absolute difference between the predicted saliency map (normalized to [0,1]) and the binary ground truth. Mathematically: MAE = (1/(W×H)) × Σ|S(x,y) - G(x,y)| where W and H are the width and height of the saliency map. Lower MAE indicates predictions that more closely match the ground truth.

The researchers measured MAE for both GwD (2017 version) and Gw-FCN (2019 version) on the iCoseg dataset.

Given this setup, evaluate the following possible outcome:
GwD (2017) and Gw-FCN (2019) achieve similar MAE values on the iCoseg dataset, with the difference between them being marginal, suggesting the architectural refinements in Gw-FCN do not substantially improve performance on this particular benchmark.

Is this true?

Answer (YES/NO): YES